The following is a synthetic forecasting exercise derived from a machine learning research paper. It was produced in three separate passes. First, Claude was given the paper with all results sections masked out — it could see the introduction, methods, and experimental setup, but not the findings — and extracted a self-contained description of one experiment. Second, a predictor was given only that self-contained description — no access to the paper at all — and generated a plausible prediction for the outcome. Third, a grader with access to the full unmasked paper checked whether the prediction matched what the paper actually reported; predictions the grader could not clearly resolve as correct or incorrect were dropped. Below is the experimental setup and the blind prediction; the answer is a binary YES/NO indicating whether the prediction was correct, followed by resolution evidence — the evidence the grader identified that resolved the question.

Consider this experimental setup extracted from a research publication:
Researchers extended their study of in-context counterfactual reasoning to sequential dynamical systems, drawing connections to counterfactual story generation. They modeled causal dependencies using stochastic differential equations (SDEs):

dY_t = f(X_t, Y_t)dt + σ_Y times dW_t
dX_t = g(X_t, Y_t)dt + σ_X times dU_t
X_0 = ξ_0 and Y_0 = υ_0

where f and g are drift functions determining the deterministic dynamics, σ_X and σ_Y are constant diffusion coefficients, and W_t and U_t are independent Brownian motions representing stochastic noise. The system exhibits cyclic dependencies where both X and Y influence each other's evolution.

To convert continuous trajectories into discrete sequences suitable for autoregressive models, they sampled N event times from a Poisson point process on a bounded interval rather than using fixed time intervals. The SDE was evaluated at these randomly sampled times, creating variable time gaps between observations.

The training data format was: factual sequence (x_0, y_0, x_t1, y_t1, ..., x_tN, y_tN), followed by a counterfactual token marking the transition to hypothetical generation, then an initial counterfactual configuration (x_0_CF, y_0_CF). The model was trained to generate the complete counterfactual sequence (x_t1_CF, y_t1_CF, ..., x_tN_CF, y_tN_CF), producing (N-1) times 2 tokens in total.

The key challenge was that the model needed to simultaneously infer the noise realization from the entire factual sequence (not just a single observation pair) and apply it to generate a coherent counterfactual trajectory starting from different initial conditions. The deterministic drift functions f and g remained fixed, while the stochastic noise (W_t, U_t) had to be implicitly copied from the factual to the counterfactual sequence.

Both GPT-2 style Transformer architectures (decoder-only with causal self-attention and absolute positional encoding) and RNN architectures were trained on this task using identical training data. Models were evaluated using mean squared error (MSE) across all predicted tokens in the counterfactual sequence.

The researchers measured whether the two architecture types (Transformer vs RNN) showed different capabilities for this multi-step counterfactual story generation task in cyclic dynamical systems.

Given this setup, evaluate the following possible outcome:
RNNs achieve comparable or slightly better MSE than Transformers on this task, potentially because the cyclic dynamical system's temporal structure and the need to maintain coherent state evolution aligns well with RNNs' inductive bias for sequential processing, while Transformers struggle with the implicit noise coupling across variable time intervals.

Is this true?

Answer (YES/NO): YES